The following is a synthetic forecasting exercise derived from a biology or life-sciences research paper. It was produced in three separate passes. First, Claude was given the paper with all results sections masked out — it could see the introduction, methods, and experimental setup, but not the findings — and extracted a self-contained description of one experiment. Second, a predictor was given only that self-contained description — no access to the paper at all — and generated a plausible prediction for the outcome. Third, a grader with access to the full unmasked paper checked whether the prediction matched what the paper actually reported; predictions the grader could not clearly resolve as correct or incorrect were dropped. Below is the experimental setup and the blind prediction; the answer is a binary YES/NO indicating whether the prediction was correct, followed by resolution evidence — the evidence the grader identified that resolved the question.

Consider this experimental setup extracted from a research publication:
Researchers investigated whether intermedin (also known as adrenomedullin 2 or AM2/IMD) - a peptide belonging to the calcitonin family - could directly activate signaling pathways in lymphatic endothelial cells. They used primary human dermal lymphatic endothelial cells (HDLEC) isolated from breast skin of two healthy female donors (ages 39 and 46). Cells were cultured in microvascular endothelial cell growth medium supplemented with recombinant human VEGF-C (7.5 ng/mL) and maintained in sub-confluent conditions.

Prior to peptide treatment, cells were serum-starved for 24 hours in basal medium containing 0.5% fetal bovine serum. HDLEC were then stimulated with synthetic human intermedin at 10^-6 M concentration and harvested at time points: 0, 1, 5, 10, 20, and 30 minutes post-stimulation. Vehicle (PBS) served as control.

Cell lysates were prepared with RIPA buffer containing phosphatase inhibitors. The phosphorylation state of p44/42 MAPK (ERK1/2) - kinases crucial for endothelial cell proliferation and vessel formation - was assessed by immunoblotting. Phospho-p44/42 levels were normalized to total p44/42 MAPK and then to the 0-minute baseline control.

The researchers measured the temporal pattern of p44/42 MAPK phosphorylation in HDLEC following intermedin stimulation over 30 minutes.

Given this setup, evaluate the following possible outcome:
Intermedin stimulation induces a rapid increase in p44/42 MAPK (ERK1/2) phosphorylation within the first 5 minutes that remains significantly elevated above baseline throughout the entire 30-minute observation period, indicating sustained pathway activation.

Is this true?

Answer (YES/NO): NO